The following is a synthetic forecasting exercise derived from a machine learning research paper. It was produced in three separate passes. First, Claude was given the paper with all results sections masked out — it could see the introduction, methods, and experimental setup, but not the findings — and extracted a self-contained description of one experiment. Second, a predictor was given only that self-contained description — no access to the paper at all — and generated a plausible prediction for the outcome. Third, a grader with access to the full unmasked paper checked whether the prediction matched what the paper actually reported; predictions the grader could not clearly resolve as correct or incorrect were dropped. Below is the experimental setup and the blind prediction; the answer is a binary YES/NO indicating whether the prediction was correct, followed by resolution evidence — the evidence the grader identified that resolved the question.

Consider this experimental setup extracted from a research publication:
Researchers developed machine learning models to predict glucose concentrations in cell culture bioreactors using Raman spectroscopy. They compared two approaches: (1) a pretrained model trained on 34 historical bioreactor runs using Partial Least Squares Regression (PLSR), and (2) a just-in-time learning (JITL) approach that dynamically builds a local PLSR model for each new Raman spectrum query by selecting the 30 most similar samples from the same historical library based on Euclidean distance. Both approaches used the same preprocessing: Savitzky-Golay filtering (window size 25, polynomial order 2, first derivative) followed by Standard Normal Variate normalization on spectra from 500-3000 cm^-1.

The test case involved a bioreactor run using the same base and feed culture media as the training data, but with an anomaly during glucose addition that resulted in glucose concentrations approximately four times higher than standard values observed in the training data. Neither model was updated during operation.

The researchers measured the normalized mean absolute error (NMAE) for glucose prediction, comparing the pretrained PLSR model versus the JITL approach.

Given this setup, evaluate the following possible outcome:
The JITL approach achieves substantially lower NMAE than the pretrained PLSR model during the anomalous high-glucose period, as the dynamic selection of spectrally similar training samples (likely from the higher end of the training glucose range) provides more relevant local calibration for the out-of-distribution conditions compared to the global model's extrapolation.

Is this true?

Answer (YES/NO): NO